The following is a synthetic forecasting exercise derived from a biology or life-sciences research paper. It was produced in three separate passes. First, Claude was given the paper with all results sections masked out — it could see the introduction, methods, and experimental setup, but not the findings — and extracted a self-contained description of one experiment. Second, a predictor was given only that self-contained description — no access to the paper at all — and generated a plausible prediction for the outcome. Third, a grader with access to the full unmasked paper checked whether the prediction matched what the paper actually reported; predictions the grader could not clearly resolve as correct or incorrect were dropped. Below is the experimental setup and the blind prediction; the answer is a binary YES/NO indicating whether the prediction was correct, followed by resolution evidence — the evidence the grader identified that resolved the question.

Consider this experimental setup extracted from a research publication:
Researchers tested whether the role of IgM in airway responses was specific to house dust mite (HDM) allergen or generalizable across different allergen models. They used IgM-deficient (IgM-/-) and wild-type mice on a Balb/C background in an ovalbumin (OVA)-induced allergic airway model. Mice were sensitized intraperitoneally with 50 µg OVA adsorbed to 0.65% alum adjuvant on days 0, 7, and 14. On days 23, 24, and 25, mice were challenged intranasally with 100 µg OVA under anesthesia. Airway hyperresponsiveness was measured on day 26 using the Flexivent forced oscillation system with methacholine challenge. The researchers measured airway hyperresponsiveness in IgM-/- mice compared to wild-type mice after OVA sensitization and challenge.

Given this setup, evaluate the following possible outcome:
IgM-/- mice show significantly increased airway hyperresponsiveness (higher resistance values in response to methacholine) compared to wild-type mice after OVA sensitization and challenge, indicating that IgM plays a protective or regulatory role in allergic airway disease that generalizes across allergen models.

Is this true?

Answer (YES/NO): NO